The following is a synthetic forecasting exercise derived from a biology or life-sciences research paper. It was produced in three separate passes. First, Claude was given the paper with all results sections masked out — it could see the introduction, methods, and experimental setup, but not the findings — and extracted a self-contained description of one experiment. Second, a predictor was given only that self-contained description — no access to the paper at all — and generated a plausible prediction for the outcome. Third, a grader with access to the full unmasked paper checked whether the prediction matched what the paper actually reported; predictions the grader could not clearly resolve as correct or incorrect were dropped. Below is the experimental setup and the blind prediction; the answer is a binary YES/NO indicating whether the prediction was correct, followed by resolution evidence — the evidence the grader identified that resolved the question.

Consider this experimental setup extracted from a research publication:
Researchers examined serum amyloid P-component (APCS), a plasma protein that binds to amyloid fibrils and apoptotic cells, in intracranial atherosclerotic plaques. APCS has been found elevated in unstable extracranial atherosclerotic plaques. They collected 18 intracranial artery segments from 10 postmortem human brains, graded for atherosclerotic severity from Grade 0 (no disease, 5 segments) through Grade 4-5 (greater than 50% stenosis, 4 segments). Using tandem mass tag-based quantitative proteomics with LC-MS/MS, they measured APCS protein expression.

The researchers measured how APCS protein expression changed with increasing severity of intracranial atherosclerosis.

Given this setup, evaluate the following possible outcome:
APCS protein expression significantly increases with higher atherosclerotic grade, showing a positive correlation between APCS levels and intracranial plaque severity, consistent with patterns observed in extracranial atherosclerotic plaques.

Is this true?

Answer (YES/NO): NO